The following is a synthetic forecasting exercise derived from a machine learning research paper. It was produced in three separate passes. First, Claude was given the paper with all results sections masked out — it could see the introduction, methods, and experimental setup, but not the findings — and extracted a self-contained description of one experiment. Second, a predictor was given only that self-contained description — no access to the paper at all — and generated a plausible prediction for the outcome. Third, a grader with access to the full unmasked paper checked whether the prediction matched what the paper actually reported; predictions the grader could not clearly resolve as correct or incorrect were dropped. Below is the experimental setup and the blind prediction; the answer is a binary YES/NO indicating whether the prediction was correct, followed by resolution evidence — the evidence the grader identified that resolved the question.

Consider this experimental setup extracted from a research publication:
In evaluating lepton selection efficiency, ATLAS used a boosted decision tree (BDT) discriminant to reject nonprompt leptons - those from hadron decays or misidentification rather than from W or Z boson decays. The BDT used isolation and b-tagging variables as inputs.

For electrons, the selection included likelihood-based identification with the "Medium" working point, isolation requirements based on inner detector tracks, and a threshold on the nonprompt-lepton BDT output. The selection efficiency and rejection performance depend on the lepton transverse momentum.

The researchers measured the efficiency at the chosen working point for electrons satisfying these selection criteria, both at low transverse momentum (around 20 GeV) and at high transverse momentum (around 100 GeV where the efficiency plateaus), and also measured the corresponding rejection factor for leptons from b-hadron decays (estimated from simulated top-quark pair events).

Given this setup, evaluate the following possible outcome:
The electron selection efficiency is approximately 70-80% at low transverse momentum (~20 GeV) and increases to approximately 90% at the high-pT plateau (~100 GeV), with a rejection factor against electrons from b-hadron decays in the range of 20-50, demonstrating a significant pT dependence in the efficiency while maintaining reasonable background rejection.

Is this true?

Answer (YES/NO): NO